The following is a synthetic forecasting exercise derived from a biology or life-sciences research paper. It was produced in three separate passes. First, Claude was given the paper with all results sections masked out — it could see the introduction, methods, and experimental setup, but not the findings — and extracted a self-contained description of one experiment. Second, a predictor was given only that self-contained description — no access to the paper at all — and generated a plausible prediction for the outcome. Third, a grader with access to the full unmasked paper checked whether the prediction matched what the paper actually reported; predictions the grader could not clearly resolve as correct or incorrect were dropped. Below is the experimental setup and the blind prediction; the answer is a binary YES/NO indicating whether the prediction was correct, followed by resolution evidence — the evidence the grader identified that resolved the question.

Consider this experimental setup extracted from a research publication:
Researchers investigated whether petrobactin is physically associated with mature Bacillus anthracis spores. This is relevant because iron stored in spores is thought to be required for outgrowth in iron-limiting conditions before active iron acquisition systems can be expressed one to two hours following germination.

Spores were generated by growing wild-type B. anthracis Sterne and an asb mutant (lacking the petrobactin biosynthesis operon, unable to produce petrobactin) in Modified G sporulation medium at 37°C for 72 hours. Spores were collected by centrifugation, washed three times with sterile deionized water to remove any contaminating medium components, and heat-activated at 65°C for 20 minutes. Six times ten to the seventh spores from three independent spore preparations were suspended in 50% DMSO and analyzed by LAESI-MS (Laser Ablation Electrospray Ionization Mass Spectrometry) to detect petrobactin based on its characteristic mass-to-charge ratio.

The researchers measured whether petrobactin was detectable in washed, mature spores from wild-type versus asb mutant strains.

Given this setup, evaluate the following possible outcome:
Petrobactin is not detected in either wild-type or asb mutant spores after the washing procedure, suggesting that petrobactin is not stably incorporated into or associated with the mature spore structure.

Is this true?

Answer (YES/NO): NO